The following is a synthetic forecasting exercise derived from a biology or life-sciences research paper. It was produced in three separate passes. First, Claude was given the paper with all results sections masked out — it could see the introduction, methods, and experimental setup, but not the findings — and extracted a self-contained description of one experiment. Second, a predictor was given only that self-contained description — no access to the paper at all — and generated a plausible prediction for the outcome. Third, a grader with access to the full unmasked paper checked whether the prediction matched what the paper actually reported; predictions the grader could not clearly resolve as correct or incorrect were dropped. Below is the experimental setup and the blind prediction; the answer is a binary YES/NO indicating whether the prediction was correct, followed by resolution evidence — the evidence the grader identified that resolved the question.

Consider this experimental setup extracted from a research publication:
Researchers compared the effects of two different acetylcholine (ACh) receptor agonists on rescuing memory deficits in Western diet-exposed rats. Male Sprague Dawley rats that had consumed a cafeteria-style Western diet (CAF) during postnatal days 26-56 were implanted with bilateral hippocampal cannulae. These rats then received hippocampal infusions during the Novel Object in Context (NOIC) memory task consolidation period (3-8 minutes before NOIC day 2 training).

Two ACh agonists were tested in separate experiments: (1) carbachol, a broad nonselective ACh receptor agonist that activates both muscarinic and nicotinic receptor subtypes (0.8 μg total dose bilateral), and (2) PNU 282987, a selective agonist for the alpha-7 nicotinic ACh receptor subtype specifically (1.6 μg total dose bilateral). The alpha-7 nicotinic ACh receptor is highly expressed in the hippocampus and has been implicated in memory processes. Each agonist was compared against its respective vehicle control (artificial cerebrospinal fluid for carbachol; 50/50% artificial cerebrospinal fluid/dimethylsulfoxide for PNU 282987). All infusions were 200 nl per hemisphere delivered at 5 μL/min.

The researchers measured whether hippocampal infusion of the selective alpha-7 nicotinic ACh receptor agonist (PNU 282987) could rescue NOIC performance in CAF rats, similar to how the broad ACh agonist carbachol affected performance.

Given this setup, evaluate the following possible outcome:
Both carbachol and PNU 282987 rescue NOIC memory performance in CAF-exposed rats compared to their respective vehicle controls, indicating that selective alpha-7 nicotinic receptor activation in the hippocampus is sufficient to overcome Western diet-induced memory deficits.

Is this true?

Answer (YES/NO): YES